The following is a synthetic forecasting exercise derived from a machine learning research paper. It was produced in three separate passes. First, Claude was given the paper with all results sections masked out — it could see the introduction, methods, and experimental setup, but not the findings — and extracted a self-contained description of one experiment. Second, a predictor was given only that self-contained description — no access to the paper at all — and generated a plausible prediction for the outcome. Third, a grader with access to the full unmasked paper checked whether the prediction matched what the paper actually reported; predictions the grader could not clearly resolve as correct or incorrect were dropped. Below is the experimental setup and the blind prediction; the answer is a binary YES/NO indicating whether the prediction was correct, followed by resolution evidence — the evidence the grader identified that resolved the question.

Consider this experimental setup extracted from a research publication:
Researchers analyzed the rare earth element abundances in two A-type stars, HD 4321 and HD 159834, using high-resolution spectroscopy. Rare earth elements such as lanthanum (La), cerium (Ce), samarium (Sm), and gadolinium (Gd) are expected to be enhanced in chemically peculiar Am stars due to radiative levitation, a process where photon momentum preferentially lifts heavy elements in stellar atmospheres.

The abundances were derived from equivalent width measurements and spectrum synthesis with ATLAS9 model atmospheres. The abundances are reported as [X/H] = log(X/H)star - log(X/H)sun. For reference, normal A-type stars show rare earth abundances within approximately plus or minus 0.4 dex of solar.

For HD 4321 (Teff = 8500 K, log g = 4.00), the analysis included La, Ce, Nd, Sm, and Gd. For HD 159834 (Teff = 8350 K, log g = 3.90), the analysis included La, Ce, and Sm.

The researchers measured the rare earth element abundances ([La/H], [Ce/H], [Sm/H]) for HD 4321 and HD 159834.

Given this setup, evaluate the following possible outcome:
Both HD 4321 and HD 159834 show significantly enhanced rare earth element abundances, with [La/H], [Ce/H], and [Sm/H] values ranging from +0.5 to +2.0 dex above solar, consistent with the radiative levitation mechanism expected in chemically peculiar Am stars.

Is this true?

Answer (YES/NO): NO